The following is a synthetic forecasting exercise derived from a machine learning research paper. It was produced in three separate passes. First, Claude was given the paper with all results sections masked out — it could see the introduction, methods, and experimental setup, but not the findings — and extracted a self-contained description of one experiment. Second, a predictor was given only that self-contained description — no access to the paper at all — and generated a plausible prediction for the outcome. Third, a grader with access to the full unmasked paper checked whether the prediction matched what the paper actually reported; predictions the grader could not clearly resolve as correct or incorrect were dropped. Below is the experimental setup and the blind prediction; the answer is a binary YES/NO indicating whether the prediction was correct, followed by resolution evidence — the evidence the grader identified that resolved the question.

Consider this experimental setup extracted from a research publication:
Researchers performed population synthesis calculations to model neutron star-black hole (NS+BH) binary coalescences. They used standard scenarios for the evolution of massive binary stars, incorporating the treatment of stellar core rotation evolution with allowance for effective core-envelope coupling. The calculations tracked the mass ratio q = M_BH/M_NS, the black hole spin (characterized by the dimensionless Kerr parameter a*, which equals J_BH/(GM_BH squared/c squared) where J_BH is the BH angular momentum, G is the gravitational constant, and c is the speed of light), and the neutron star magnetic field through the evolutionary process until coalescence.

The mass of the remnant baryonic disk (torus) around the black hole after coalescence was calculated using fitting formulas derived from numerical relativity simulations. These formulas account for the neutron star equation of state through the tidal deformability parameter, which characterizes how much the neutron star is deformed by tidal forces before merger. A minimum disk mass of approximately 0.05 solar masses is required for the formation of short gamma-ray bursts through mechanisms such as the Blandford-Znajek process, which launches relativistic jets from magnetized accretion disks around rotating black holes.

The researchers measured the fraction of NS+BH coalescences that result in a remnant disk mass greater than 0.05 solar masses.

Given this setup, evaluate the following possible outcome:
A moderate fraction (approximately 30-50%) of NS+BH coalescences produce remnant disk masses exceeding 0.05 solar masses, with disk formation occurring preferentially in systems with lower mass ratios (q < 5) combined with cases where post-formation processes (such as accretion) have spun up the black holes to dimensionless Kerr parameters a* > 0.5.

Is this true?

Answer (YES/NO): NO